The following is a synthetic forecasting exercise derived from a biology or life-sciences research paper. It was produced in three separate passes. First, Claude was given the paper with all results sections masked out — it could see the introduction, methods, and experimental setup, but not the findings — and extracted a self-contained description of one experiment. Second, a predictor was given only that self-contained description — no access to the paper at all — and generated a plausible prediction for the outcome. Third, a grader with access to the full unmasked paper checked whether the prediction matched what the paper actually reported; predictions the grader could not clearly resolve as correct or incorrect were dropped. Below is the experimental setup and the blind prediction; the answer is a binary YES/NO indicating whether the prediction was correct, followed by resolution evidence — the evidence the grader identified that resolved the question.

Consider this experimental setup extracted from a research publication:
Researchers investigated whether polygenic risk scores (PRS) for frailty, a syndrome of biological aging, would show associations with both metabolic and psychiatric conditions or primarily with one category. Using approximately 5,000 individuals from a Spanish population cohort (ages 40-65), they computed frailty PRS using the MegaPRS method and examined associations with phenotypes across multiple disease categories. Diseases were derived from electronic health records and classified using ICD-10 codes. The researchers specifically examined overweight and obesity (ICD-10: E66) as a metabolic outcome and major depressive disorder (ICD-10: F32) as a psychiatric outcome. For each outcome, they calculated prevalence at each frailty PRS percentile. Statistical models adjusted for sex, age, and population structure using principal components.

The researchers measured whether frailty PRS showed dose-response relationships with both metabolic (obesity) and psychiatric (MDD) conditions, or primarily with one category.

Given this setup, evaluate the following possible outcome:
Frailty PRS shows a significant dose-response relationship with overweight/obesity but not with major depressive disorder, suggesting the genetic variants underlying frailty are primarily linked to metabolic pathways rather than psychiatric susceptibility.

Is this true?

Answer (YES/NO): NO